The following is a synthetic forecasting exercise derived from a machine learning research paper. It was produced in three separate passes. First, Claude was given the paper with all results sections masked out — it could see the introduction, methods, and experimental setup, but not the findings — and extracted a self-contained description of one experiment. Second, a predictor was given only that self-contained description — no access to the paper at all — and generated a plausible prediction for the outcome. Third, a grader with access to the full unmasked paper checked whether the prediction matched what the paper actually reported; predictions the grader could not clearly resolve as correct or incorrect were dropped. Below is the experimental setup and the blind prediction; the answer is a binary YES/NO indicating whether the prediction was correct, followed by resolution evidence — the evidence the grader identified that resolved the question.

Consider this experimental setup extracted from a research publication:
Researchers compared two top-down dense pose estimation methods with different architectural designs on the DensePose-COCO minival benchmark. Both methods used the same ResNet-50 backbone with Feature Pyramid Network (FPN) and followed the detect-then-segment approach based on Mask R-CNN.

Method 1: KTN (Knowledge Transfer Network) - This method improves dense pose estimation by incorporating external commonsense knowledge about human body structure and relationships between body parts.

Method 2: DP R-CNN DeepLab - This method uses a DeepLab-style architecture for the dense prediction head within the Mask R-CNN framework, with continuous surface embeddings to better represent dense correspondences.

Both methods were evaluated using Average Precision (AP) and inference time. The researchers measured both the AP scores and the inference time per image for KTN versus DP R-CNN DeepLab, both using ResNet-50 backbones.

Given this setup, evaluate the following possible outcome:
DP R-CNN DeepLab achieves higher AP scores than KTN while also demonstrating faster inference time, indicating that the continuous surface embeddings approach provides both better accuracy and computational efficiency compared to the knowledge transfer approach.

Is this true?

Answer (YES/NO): YES